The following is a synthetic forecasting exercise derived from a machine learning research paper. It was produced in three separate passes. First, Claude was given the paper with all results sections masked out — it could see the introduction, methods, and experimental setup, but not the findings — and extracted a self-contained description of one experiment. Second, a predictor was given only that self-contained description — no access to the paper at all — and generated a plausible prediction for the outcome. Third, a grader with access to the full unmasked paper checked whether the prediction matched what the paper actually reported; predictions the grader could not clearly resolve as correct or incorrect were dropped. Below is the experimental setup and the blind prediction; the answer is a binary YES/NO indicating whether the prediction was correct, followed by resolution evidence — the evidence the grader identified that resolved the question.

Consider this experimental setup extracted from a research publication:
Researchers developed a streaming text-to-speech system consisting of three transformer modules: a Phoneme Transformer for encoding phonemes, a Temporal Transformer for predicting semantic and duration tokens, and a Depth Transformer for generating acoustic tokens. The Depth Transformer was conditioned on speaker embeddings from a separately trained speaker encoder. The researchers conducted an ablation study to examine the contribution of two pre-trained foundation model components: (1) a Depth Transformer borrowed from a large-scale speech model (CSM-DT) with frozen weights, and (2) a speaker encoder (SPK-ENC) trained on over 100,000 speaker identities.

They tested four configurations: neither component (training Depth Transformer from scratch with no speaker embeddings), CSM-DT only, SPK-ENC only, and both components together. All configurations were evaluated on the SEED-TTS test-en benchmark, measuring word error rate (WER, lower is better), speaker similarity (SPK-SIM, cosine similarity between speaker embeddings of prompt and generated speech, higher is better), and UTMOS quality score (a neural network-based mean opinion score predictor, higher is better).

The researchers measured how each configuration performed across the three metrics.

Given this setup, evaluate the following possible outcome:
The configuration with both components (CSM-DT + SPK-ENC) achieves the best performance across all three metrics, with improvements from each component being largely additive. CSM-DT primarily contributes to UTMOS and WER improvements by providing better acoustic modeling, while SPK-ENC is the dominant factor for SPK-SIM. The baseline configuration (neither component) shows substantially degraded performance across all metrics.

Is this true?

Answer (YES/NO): NO